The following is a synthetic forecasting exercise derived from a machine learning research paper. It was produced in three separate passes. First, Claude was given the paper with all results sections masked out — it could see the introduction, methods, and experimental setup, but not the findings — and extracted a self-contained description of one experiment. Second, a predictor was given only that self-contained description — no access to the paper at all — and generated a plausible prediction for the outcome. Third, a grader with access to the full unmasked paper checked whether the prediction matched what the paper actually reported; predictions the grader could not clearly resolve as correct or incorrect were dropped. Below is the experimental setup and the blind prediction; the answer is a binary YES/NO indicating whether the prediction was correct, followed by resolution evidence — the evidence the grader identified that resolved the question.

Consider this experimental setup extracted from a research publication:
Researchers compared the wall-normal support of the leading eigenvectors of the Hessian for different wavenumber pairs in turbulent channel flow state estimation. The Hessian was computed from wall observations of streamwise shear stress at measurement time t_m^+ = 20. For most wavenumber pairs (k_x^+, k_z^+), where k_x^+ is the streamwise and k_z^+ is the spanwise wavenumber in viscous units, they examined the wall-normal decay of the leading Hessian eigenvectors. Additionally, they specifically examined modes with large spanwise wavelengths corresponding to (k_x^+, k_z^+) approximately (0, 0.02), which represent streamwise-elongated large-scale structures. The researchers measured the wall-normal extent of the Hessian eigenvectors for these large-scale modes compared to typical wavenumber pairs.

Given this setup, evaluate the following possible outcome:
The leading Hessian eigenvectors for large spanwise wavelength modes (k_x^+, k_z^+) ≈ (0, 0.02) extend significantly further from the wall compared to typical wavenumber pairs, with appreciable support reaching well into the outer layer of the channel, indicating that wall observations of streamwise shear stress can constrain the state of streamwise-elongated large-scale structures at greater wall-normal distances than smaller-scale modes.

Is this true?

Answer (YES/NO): YES